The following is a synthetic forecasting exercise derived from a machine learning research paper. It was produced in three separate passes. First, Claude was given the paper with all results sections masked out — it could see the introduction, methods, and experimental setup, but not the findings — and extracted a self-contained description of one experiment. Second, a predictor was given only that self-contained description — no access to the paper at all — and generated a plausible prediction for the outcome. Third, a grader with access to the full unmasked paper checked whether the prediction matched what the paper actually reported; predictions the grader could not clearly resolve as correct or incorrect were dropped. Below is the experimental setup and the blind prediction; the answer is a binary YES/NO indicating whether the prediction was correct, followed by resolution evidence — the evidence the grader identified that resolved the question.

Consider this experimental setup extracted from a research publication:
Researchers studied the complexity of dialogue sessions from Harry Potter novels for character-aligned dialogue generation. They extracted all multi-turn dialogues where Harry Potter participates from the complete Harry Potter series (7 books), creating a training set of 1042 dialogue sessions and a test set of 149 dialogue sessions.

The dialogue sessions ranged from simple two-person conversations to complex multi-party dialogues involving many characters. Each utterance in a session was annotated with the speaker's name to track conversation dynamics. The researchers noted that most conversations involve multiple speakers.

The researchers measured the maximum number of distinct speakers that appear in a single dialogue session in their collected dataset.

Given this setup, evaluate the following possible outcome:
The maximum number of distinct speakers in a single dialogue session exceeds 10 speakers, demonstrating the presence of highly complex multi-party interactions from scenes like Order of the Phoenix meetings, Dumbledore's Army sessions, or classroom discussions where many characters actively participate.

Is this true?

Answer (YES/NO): YES